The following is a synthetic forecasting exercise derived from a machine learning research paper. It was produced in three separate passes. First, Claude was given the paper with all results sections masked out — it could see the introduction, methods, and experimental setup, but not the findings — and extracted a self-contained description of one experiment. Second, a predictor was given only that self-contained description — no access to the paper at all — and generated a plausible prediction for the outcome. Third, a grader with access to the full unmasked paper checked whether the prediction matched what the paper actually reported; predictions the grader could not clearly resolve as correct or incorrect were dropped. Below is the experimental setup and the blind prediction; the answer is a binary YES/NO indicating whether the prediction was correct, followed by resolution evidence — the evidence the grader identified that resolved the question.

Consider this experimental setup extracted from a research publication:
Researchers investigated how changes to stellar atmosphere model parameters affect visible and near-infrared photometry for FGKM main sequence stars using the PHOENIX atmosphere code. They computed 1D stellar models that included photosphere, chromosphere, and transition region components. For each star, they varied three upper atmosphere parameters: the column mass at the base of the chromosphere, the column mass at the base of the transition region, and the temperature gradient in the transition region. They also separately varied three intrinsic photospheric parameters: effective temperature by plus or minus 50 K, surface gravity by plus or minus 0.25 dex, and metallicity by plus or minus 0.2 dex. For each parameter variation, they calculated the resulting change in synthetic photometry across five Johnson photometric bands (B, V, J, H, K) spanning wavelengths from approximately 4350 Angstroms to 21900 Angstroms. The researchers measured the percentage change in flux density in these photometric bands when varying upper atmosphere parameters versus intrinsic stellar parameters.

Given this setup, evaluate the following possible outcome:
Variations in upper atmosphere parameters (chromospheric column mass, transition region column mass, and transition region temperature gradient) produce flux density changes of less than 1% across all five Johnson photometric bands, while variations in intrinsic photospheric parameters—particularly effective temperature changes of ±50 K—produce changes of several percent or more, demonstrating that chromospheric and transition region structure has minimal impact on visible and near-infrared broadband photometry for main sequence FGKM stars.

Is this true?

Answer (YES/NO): YES